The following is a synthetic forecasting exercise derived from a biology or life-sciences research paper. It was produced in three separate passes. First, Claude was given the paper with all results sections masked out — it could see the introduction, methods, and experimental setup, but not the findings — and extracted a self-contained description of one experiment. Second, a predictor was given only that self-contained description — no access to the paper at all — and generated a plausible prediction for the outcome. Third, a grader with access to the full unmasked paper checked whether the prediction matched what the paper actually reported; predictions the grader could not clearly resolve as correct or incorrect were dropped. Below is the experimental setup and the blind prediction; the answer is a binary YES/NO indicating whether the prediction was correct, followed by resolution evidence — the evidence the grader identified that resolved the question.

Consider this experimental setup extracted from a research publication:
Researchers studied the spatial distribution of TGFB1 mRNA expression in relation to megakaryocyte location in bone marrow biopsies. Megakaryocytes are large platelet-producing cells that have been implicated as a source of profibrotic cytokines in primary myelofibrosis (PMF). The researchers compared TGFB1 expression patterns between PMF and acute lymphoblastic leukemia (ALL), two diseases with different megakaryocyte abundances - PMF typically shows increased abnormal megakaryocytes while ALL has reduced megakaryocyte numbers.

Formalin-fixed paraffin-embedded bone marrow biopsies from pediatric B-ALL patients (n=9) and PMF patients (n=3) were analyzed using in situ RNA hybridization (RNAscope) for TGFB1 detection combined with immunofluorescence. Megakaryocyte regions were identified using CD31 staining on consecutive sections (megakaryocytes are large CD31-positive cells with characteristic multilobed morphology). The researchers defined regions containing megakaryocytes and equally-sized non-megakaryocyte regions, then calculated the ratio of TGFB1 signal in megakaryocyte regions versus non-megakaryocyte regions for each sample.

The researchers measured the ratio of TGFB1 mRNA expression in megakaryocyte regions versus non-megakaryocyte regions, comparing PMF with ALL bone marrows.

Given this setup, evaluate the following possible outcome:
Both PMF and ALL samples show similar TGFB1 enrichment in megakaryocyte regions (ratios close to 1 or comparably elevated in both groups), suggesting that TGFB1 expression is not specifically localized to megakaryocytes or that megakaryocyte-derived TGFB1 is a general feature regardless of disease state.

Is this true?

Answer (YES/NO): NO